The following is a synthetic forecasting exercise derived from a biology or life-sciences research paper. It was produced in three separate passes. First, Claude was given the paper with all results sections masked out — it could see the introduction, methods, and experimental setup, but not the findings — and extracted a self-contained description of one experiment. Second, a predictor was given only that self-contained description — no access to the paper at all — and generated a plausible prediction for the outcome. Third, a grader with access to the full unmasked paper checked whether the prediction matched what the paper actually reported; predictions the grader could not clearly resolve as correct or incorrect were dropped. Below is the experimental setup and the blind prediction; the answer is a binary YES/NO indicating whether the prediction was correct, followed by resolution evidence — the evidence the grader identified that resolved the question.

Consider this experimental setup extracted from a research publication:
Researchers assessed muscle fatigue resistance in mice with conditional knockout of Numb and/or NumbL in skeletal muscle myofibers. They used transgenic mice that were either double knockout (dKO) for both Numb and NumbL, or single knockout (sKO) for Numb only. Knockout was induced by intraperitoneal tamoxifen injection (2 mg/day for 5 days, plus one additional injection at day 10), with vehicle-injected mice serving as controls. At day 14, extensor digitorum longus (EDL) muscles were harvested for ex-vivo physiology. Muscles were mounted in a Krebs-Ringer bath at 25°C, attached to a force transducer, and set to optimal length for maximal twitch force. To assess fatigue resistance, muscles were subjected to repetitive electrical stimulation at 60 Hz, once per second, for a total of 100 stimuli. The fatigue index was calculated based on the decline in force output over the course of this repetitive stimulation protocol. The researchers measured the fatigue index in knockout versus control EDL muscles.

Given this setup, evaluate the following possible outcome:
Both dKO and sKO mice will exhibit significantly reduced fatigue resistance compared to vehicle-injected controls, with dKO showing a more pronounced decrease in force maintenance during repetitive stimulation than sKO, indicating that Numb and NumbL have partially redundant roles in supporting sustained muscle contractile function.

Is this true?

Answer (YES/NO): NO